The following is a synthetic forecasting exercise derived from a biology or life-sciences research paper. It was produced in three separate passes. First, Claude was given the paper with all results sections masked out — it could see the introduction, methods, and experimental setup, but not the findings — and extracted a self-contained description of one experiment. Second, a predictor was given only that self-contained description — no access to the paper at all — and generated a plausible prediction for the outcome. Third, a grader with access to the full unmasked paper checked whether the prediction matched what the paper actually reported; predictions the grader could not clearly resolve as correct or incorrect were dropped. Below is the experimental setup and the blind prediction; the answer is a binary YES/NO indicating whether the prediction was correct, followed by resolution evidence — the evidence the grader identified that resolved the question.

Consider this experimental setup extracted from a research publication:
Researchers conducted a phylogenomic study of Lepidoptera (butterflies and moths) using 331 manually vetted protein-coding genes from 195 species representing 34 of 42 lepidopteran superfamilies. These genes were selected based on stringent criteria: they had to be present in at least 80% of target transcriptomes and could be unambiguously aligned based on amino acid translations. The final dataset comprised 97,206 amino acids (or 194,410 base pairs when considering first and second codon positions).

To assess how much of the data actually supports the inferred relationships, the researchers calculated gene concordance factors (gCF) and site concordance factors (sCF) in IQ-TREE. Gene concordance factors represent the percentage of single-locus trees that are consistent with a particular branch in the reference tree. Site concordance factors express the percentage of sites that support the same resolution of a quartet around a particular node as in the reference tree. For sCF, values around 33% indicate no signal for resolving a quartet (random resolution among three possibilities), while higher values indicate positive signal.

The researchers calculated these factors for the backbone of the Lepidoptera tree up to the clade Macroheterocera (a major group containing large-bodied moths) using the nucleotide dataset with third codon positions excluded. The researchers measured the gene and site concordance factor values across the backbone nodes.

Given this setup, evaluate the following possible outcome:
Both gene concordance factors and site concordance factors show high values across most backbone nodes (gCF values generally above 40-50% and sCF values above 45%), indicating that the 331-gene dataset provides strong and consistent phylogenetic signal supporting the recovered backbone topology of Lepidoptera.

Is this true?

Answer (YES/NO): NO